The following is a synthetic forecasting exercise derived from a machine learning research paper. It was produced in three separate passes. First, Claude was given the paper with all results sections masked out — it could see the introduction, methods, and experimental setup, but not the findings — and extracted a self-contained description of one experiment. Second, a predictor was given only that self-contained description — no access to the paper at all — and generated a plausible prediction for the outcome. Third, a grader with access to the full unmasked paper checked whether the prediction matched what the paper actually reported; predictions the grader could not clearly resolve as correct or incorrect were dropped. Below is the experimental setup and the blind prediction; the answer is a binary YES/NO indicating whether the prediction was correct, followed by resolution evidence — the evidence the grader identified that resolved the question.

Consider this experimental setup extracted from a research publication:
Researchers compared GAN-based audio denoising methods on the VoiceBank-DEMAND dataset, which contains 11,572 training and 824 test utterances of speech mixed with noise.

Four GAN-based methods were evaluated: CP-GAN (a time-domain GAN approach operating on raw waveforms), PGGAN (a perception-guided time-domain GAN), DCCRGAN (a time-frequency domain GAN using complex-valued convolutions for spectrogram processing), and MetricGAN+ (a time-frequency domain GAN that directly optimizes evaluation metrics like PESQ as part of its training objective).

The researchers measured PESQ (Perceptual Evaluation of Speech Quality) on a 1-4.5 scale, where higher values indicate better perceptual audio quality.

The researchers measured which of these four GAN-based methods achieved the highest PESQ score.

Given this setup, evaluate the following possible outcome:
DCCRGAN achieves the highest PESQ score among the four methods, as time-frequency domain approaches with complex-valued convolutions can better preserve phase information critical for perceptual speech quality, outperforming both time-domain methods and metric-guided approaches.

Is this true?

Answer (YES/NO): NO